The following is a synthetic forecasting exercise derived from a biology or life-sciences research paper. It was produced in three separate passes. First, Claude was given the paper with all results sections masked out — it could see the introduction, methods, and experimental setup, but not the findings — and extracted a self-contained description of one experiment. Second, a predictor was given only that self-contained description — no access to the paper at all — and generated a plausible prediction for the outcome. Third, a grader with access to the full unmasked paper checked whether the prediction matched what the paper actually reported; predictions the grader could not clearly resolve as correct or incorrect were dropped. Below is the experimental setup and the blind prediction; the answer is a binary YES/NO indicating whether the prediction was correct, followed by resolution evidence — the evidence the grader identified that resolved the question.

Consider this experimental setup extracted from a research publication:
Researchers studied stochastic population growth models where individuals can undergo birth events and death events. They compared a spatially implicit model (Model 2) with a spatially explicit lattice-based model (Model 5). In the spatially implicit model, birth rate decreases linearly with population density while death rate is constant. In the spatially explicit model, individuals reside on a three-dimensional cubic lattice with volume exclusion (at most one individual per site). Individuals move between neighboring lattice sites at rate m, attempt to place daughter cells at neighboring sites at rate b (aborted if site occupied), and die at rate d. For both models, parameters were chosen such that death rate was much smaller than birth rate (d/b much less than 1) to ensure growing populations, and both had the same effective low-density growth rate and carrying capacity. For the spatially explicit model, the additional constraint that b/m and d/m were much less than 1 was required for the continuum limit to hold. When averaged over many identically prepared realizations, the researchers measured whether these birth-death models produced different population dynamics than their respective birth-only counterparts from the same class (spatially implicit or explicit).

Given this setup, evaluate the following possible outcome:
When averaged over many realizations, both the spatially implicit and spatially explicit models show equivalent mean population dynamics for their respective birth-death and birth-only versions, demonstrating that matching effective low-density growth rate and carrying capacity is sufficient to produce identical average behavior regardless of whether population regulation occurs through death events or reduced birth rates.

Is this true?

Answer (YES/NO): YES